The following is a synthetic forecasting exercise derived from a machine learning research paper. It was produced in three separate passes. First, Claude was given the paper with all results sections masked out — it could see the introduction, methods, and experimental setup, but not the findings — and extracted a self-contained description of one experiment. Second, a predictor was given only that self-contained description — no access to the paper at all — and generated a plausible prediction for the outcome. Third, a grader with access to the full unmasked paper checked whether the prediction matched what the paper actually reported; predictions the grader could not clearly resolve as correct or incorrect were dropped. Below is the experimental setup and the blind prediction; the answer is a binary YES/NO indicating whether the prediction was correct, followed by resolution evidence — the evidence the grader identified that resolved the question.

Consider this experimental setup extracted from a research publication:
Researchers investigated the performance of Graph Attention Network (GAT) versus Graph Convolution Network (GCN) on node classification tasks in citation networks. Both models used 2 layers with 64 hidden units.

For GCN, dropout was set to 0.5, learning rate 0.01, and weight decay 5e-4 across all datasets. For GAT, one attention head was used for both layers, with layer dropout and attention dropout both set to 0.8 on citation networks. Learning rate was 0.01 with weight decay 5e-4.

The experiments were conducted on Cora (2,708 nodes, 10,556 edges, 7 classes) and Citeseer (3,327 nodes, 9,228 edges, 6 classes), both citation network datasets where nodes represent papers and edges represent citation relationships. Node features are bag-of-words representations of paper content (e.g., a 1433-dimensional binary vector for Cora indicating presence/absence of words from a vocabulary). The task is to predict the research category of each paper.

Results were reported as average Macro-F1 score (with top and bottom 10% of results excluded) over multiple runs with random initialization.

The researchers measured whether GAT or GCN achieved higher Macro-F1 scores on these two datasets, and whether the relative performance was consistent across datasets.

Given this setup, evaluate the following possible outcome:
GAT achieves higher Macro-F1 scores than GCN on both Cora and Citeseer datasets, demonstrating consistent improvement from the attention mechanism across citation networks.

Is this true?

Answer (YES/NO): NO